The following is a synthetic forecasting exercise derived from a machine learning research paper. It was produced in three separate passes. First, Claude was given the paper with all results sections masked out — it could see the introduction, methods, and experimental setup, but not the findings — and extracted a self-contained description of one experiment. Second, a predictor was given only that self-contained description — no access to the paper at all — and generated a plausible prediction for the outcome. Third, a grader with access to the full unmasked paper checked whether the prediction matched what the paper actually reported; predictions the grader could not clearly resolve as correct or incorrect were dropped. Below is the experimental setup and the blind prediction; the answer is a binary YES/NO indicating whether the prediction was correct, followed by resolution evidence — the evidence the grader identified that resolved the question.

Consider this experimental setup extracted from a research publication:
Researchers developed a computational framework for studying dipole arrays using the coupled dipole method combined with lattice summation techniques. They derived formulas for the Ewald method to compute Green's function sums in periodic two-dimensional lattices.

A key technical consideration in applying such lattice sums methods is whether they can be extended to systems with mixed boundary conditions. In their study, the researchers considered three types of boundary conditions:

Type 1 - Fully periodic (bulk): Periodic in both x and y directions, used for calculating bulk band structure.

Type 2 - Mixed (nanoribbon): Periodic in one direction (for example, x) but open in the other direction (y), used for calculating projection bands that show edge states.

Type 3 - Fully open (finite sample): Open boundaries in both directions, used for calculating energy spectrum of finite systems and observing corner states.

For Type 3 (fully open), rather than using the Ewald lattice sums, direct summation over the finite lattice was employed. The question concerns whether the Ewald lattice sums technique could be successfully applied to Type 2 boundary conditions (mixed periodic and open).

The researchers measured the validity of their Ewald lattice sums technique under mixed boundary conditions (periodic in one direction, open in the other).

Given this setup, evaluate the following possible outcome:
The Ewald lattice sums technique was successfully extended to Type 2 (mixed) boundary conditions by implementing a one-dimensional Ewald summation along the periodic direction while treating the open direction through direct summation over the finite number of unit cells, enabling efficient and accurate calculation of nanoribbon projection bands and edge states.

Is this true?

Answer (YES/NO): NO